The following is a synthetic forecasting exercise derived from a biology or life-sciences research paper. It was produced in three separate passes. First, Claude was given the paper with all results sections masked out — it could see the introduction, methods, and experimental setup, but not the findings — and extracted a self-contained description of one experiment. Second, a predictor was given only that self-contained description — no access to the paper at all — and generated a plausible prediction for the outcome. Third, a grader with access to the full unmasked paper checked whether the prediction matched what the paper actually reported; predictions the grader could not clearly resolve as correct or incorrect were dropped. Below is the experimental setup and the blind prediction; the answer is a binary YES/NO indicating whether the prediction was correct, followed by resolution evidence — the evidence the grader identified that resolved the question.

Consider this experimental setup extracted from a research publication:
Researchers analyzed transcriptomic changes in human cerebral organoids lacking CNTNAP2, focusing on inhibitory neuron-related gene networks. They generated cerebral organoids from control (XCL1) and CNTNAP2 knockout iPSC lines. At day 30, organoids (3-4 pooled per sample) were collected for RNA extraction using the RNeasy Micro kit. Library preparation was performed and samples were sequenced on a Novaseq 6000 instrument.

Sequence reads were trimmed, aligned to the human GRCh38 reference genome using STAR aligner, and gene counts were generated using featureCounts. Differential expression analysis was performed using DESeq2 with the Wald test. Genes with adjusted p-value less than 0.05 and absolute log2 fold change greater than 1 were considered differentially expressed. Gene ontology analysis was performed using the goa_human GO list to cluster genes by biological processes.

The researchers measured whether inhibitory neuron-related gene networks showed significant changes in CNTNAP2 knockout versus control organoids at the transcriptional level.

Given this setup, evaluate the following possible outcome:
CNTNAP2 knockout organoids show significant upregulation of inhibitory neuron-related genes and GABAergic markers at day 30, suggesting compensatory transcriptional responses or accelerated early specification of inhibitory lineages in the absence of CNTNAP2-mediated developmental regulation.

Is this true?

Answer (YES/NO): NO